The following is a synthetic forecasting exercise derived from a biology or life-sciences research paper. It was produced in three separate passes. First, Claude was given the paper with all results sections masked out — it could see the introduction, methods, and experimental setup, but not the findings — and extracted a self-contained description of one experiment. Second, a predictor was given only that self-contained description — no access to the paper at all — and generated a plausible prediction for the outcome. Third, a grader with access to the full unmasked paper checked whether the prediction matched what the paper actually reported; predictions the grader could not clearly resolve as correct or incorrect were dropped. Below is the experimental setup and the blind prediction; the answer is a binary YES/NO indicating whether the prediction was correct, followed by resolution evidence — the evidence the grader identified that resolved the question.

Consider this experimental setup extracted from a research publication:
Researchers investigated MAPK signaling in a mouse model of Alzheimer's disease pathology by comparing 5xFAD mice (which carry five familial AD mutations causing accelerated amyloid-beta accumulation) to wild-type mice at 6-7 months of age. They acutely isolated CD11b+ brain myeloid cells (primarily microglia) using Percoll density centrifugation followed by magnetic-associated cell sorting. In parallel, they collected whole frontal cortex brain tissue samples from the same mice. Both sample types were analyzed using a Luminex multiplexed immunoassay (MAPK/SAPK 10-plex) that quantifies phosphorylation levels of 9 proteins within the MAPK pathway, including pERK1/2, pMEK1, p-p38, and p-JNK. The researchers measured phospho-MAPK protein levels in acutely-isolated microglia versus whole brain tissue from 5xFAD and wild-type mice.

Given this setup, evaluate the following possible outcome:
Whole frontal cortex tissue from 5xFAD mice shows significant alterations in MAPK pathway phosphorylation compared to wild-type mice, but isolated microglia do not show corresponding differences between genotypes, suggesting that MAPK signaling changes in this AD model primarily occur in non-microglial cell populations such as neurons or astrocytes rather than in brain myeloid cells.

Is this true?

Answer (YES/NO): NO